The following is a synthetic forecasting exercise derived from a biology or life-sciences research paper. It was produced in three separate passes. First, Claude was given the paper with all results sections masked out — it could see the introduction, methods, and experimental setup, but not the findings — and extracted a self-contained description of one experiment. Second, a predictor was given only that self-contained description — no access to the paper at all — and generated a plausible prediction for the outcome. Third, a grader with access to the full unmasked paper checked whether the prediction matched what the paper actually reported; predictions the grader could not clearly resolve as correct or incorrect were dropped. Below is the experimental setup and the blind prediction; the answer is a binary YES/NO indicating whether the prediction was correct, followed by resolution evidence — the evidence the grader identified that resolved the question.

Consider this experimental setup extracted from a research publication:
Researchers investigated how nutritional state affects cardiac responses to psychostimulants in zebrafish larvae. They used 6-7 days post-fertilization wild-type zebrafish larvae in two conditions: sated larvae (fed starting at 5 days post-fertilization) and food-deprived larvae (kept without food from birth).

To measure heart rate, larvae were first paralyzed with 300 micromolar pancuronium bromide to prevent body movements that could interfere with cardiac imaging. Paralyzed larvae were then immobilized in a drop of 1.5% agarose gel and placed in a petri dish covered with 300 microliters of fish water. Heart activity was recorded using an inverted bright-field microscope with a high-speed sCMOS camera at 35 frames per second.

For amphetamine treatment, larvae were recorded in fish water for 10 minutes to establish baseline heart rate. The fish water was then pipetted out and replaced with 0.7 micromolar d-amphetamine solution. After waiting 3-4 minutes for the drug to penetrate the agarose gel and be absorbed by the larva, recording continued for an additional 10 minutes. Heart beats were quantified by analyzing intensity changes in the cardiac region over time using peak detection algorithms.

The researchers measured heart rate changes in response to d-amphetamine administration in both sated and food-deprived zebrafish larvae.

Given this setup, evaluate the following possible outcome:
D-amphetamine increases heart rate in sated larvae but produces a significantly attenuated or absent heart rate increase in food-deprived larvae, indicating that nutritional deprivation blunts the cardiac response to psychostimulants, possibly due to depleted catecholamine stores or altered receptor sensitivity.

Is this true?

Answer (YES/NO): NO